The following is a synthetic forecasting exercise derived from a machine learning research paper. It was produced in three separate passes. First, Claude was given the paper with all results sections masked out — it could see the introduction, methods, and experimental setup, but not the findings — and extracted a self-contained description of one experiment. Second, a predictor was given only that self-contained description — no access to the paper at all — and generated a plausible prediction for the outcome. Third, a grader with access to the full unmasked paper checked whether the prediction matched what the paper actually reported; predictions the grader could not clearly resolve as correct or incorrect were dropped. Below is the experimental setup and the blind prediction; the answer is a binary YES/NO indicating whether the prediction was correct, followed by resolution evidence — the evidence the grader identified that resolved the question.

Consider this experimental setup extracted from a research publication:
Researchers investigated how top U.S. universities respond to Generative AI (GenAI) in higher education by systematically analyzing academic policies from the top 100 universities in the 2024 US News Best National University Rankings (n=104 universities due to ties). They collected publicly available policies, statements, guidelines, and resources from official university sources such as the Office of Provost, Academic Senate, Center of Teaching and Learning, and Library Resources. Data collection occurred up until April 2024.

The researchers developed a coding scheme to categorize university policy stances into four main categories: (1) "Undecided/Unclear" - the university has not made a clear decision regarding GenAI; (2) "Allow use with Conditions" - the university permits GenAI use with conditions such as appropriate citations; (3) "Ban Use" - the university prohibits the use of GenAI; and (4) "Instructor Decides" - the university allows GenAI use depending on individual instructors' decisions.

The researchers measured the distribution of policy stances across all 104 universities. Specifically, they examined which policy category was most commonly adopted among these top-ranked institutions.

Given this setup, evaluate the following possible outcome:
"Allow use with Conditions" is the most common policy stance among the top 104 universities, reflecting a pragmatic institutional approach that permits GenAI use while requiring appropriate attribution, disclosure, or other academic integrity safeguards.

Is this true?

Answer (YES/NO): NO